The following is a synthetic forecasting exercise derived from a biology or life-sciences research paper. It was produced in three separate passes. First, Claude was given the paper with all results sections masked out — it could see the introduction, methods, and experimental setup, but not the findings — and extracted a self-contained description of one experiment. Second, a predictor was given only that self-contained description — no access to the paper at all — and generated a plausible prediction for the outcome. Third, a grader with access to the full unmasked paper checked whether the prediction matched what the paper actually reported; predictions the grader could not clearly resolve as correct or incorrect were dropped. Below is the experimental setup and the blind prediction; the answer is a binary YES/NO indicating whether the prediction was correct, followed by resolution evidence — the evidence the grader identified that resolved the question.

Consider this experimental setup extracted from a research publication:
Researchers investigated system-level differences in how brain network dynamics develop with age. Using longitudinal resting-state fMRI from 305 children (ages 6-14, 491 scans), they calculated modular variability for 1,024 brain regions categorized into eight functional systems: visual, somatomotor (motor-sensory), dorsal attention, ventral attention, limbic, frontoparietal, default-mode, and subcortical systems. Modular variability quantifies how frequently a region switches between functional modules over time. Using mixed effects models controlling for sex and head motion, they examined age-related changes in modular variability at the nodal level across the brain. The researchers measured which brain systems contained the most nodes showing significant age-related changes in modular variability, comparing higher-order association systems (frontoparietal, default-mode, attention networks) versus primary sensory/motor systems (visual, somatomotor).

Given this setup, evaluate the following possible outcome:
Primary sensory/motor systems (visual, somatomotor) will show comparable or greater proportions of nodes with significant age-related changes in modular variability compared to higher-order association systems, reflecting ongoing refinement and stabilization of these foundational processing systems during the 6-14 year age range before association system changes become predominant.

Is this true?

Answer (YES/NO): YES